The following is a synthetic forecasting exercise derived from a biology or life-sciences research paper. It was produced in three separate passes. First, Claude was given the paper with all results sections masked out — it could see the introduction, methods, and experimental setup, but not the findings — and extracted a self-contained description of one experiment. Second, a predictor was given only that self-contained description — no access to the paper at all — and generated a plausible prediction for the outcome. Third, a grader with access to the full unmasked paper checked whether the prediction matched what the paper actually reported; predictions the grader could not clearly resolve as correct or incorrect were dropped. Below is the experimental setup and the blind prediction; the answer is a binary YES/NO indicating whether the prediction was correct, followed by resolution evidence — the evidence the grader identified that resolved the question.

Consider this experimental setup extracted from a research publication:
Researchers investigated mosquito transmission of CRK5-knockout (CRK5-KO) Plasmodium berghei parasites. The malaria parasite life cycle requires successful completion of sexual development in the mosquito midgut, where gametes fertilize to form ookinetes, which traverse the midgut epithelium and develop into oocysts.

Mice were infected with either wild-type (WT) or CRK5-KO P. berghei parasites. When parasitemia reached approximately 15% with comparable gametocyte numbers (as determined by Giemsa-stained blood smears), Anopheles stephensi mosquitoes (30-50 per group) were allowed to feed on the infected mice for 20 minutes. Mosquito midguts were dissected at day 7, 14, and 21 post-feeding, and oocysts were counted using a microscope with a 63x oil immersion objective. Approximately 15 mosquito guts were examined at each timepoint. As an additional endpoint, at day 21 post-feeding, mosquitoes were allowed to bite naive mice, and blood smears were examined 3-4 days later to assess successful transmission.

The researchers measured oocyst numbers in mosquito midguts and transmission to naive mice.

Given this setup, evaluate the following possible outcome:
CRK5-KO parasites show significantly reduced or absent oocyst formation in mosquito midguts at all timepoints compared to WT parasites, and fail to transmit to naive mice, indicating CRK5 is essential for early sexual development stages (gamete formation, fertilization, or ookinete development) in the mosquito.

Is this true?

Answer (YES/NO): YES